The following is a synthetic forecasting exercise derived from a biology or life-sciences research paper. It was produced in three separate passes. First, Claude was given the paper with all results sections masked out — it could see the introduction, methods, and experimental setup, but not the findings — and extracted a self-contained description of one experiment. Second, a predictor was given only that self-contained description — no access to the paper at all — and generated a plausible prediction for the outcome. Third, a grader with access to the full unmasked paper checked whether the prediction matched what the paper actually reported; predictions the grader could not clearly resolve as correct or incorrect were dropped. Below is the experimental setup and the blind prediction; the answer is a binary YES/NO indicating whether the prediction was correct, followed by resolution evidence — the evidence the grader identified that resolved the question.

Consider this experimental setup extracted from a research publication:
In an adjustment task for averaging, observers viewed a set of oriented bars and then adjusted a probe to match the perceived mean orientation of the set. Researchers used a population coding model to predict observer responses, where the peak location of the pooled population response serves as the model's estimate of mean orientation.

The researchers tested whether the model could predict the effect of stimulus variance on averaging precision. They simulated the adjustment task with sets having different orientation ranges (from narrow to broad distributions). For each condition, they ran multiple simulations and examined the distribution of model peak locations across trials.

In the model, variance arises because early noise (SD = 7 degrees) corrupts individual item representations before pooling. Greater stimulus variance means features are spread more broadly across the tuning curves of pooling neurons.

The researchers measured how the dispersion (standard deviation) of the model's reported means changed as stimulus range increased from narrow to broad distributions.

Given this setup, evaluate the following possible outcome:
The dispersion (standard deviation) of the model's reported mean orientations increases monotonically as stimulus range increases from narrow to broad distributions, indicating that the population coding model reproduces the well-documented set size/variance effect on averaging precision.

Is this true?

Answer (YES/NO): YES